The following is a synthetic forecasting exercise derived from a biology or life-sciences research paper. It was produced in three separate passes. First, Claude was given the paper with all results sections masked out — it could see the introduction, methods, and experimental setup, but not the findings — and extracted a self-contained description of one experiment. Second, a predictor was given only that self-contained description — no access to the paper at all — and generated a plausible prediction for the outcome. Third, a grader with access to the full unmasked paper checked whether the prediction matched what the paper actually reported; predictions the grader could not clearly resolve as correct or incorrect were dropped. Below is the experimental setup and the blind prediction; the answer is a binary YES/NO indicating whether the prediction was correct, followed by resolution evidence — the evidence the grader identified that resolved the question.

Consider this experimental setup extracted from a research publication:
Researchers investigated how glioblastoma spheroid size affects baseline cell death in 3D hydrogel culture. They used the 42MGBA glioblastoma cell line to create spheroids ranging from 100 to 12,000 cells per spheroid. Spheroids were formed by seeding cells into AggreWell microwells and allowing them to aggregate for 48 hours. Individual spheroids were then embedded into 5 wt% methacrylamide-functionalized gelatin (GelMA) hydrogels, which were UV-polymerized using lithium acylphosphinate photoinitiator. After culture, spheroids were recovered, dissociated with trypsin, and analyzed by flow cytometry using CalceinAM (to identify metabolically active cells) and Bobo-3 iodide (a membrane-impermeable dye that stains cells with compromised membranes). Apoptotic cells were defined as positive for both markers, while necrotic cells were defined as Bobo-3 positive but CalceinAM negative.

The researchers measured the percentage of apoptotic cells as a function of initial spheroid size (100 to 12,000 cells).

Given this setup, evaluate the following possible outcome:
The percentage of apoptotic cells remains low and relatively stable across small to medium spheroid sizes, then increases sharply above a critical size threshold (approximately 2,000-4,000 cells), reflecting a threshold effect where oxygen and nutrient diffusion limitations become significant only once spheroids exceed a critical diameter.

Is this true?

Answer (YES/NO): NO